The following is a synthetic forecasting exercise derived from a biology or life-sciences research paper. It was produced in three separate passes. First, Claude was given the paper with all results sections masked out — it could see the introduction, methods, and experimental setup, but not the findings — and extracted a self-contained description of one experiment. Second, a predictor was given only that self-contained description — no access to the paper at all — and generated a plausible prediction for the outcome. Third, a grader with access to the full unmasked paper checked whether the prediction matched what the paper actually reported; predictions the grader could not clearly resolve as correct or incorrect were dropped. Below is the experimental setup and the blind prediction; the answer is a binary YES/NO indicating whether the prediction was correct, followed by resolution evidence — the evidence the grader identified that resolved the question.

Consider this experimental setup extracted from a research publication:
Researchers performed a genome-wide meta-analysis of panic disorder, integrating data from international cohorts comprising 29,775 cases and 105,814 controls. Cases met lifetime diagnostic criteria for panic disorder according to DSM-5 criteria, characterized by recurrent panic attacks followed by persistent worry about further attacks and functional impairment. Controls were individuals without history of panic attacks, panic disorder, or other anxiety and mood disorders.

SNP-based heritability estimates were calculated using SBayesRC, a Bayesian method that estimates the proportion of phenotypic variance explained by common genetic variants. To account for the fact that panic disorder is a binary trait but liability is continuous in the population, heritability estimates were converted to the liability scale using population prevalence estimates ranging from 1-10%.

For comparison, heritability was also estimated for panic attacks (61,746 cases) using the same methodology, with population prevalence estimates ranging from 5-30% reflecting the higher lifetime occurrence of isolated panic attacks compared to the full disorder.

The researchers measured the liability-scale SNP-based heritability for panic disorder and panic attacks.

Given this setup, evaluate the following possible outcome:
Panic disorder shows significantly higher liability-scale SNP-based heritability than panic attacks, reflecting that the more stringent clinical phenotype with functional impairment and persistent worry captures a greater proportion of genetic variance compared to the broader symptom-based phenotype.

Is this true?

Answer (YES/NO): NO